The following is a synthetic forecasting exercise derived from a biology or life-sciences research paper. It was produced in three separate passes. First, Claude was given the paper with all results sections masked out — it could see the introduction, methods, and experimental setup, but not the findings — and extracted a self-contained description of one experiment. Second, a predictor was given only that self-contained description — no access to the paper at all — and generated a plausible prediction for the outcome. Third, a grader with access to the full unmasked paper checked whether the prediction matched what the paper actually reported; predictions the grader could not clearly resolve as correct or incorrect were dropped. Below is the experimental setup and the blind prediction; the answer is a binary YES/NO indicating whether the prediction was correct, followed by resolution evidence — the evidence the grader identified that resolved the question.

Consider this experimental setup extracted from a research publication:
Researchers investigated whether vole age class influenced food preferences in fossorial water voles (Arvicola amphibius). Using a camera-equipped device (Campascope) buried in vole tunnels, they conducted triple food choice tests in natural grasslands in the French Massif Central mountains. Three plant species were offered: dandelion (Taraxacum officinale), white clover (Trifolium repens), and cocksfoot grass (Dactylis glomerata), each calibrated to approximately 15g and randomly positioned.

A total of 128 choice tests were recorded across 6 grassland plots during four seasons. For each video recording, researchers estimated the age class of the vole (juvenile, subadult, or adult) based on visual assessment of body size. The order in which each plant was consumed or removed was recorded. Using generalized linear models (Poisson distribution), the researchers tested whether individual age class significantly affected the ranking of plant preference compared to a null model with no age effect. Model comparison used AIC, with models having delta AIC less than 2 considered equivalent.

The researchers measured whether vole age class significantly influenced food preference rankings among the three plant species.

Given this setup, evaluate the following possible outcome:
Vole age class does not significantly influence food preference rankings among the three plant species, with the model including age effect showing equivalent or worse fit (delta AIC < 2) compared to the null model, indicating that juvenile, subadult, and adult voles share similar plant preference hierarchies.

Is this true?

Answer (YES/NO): YES